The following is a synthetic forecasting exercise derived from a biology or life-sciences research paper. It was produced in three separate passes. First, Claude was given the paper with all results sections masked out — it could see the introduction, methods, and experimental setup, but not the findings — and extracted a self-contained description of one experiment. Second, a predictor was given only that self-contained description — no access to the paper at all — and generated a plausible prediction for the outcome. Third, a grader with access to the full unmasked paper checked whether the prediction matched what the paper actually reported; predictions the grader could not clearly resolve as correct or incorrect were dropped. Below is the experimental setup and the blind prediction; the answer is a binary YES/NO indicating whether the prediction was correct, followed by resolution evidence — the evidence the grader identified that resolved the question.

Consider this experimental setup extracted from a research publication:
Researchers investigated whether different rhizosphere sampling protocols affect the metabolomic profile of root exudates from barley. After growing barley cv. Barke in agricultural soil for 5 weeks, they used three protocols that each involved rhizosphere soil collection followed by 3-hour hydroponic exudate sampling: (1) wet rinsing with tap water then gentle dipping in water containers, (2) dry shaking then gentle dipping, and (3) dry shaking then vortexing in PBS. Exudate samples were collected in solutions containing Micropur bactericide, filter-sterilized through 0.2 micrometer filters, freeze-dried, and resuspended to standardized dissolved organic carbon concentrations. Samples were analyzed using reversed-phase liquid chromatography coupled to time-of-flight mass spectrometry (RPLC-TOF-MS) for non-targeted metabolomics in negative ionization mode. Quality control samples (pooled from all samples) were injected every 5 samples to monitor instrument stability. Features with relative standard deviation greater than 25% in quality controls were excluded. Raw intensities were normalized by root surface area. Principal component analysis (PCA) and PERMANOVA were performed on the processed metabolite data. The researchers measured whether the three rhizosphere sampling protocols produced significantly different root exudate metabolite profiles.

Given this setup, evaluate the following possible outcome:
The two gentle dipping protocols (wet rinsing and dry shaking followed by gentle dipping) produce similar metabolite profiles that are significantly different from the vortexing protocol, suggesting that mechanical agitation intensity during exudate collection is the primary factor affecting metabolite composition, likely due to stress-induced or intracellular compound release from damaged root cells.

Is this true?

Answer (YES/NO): NO